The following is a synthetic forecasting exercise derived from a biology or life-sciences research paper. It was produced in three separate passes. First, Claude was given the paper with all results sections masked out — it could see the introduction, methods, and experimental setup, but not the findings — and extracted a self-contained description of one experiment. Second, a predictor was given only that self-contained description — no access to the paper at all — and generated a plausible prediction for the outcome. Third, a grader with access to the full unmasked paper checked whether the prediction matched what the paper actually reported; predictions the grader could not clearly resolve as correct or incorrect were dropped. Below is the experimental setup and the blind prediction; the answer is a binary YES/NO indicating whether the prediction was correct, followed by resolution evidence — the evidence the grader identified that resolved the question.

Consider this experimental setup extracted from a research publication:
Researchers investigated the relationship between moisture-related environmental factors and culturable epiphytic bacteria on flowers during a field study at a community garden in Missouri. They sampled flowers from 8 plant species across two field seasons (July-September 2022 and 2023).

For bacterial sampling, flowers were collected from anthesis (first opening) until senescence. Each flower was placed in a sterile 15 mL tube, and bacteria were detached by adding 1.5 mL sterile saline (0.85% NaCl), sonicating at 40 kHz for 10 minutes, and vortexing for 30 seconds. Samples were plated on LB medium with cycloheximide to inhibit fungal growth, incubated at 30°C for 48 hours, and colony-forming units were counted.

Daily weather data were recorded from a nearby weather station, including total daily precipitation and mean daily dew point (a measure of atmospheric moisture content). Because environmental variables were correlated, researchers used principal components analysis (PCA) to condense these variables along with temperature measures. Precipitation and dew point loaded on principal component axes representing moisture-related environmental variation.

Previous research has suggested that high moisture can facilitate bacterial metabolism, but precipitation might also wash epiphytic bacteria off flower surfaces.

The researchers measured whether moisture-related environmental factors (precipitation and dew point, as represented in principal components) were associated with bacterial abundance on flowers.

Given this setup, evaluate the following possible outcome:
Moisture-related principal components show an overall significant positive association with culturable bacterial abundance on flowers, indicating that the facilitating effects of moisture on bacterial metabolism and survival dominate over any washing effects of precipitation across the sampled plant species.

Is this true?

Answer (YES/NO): NO